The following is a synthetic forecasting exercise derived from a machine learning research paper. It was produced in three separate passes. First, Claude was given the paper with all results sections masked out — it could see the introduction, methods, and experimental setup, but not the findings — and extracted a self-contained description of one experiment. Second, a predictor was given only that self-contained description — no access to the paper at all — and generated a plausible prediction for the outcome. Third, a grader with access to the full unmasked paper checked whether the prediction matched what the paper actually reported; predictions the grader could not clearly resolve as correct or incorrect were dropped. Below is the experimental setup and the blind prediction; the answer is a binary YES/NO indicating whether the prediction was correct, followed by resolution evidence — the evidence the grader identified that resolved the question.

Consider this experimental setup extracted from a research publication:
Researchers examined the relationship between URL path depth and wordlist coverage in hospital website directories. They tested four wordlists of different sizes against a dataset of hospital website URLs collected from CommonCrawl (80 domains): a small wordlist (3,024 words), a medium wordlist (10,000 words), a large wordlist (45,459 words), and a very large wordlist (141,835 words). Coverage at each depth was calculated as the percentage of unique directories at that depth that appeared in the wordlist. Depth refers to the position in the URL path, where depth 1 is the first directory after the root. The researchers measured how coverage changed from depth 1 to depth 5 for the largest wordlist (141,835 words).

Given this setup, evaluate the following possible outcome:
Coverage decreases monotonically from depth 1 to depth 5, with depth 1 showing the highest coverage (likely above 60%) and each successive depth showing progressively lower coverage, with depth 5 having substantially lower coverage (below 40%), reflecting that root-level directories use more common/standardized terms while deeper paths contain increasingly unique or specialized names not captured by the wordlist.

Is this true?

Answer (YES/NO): NO